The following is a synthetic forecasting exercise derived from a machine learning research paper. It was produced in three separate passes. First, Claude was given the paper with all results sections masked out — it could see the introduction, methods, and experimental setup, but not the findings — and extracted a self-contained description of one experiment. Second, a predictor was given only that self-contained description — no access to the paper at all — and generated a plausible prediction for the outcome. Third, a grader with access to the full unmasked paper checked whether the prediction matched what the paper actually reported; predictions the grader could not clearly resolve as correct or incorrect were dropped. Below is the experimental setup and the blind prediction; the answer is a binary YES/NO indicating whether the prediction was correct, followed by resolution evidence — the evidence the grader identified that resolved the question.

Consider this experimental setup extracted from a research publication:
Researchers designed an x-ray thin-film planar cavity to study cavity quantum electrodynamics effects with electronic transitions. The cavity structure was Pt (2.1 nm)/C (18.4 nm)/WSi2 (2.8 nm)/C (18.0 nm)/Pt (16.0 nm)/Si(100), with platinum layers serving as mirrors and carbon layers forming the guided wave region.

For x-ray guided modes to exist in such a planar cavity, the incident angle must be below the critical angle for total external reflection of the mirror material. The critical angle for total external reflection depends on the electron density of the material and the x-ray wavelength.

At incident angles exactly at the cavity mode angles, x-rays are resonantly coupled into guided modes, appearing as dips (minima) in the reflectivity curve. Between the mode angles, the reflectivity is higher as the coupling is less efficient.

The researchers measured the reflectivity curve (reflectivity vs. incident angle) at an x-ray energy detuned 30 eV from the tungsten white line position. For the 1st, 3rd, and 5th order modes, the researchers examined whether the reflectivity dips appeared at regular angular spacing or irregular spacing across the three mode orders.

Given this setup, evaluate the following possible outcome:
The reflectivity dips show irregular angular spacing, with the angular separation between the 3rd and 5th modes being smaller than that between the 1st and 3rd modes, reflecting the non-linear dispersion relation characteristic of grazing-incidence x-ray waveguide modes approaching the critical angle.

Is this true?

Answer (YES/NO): NO